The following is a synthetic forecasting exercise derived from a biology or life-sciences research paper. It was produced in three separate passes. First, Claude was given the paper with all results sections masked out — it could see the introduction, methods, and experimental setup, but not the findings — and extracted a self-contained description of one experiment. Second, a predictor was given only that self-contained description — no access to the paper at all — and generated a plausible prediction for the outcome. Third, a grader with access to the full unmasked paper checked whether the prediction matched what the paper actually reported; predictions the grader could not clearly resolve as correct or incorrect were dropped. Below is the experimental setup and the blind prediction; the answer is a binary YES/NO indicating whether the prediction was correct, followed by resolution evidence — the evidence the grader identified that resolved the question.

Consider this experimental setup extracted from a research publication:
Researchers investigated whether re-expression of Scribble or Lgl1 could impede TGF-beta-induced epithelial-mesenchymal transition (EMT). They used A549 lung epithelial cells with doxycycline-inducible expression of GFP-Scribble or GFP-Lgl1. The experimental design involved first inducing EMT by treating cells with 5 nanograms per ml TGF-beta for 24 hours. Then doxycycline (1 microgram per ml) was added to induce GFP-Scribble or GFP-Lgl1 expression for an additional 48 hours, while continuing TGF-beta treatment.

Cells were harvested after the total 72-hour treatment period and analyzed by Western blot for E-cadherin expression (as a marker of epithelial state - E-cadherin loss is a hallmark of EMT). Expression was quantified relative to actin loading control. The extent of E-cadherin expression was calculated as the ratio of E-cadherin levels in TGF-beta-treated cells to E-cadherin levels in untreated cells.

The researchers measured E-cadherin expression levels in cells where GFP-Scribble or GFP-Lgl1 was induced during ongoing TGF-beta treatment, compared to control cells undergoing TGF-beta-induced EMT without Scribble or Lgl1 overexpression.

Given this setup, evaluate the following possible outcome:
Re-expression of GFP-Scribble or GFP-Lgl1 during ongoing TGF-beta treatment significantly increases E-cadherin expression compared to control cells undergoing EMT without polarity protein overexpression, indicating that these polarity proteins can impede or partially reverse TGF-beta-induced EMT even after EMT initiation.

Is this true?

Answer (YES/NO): YES